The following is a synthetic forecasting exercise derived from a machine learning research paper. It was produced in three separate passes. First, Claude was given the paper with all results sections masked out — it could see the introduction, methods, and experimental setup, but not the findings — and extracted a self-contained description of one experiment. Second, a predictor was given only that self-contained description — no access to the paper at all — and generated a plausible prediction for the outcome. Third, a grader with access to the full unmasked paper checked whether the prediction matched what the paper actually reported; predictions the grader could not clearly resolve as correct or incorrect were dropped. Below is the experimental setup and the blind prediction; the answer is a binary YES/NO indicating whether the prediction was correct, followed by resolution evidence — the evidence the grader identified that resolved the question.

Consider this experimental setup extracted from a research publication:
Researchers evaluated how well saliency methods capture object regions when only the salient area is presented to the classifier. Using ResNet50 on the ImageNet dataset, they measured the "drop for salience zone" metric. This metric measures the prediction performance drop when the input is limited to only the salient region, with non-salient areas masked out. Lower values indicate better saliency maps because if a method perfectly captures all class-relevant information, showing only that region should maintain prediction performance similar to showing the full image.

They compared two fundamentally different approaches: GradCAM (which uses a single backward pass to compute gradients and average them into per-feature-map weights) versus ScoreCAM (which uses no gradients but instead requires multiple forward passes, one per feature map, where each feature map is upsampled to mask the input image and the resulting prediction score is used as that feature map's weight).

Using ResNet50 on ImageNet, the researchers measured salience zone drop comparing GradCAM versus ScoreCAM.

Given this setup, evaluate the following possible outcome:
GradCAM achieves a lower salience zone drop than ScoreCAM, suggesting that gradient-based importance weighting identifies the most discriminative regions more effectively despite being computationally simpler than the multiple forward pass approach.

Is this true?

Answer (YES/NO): NO